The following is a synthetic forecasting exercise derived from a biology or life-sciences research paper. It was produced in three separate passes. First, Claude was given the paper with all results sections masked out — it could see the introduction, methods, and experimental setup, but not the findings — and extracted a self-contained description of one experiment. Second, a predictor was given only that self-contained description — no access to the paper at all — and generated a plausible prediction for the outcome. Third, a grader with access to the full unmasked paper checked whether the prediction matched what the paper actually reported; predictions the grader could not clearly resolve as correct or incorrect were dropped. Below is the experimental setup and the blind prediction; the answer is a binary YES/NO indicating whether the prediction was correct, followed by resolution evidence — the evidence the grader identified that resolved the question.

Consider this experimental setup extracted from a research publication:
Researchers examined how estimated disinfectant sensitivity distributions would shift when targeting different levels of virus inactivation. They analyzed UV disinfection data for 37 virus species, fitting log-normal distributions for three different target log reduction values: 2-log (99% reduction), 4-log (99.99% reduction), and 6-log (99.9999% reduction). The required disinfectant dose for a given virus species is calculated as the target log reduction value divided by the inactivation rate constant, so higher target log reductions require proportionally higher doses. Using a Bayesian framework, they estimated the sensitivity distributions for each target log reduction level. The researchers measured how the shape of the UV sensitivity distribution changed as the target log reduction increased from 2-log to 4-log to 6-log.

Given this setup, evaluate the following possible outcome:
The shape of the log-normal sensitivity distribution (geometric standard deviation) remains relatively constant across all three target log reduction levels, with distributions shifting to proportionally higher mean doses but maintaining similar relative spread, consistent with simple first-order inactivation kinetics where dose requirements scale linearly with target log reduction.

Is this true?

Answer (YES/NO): YES